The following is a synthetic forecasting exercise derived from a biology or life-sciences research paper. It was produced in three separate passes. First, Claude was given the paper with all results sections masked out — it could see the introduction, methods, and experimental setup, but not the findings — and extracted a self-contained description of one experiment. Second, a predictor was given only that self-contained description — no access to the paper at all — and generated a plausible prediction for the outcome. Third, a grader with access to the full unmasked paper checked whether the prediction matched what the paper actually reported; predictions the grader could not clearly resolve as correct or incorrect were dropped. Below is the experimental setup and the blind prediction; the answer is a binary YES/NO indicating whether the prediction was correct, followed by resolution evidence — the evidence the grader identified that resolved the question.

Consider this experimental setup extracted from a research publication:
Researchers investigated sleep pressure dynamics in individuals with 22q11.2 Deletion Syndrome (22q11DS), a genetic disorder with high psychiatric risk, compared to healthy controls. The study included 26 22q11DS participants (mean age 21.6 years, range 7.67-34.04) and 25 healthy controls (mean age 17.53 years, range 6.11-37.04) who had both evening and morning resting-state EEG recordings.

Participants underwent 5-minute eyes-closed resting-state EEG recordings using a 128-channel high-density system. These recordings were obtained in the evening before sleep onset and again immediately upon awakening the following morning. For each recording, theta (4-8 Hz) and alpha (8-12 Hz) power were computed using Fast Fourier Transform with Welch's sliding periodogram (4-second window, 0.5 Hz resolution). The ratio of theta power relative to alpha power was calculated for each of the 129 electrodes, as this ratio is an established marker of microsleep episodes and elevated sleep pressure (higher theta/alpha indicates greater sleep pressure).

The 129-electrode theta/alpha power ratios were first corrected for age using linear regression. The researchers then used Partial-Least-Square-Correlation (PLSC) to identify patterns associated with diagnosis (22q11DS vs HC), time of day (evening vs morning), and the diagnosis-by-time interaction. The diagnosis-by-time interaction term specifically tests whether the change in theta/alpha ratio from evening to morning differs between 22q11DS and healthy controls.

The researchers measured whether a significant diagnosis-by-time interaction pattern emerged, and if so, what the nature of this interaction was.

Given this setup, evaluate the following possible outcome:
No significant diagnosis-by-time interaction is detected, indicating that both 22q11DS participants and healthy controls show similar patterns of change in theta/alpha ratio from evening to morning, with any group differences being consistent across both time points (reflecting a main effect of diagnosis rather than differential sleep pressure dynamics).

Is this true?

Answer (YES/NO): NO